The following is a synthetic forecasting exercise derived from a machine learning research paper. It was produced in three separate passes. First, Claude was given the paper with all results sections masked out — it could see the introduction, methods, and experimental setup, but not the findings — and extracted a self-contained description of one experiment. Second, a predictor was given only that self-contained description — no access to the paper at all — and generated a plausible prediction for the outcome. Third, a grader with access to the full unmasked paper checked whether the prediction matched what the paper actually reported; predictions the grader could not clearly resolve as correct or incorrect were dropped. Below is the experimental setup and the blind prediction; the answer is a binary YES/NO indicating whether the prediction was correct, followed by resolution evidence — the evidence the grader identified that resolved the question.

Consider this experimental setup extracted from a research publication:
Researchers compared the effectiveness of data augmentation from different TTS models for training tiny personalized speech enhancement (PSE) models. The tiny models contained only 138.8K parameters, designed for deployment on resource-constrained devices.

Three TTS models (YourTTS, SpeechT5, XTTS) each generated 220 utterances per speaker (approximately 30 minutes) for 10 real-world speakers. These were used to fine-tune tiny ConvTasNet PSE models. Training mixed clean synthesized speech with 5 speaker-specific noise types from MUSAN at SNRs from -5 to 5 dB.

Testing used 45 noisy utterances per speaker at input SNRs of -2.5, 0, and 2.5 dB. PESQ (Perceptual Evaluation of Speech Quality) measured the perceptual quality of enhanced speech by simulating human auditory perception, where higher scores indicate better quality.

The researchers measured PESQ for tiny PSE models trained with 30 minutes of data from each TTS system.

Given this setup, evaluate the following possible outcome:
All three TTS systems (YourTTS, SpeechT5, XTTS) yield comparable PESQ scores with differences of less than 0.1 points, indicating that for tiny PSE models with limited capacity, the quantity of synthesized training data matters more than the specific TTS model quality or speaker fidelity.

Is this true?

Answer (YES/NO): YES